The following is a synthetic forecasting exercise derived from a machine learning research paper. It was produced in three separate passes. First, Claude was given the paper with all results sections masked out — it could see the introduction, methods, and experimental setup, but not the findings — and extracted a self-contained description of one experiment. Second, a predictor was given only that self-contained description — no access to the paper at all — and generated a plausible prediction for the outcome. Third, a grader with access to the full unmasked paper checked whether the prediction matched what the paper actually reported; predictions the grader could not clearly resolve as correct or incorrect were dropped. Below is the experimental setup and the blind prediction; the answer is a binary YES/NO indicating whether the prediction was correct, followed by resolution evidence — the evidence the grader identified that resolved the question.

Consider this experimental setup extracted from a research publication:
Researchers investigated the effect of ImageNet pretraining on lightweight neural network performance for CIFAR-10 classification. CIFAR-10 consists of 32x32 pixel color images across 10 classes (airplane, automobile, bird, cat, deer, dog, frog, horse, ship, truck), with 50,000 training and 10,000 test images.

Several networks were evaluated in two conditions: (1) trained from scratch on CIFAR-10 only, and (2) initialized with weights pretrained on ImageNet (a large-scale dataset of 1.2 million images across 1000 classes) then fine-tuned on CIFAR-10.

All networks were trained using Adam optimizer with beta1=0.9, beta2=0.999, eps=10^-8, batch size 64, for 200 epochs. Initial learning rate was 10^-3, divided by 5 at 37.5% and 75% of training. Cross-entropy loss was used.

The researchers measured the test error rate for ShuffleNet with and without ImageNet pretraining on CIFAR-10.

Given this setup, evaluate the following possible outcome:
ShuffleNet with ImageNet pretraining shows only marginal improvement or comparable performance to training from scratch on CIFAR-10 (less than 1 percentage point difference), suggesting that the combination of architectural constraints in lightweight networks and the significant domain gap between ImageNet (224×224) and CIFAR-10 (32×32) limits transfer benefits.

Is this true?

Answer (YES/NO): YES